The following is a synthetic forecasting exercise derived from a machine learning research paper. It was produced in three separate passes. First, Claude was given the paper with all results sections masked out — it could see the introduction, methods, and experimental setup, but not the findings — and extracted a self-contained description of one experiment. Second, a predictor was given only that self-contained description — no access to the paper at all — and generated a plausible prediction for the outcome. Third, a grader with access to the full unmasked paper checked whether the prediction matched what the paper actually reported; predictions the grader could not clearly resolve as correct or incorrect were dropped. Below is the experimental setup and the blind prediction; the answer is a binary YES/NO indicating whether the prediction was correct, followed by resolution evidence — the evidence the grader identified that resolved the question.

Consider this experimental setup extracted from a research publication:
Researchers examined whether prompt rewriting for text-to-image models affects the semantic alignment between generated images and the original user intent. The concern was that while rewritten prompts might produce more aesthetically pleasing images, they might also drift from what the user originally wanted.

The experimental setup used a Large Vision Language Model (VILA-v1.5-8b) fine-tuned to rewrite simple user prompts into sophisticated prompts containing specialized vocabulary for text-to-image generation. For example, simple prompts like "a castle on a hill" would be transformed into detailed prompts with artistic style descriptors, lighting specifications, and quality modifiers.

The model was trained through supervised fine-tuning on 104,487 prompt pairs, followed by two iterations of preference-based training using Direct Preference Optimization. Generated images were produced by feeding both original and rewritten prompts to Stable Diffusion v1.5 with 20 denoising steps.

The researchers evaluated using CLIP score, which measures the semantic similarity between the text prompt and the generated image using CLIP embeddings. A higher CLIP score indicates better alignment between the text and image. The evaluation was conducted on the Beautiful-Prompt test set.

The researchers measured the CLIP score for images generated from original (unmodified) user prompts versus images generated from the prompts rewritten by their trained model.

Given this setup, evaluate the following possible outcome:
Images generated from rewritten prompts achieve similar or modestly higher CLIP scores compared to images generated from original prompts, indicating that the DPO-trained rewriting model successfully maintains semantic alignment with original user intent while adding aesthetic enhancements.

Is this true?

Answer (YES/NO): NO